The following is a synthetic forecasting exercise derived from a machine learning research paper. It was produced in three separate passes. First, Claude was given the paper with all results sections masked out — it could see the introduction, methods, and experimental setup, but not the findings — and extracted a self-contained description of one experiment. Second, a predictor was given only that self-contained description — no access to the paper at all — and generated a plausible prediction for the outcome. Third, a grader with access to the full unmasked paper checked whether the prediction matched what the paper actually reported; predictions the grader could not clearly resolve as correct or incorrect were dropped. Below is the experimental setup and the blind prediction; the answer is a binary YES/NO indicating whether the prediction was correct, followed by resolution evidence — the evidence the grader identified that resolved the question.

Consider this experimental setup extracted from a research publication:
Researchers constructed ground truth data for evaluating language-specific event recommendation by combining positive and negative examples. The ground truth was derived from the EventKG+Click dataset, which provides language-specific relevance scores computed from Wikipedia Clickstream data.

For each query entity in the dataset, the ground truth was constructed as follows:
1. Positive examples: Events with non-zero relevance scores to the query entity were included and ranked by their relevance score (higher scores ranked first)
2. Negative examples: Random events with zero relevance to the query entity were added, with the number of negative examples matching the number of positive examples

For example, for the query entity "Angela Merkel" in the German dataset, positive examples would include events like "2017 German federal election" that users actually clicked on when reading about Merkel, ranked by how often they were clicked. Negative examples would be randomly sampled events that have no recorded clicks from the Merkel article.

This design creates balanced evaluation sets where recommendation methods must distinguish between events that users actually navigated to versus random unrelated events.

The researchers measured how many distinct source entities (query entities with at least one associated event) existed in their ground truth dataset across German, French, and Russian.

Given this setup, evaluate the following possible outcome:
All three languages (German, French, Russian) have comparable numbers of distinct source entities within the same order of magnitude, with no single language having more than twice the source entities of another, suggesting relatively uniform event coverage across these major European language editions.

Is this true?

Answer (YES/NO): YES